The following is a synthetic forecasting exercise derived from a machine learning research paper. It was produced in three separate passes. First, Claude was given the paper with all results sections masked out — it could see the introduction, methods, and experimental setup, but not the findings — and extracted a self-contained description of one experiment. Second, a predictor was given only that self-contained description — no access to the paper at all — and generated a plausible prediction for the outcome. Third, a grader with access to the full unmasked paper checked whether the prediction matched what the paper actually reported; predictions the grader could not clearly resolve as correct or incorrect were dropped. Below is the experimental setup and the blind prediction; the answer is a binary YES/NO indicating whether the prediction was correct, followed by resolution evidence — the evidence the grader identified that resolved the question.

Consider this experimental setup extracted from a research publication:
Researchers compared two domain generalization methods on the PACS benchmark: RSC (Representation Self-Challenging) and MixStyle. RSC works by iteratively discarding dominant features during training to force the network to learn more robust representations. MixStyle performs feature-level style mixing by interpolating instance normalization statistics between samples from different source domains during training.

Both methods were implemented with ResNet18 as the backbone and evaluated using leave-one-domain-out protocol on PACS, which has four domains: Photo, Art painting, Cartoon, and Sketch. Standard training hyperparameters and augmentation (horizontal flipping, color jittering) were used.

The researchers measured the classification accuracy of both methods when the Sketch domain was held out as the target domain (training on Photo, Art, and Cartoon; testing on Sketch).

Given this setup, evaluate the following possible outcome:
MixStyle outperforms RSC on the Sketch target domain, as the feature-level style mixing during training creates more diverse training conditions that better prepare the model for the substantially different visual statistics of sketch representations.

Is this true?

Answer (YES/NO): NO